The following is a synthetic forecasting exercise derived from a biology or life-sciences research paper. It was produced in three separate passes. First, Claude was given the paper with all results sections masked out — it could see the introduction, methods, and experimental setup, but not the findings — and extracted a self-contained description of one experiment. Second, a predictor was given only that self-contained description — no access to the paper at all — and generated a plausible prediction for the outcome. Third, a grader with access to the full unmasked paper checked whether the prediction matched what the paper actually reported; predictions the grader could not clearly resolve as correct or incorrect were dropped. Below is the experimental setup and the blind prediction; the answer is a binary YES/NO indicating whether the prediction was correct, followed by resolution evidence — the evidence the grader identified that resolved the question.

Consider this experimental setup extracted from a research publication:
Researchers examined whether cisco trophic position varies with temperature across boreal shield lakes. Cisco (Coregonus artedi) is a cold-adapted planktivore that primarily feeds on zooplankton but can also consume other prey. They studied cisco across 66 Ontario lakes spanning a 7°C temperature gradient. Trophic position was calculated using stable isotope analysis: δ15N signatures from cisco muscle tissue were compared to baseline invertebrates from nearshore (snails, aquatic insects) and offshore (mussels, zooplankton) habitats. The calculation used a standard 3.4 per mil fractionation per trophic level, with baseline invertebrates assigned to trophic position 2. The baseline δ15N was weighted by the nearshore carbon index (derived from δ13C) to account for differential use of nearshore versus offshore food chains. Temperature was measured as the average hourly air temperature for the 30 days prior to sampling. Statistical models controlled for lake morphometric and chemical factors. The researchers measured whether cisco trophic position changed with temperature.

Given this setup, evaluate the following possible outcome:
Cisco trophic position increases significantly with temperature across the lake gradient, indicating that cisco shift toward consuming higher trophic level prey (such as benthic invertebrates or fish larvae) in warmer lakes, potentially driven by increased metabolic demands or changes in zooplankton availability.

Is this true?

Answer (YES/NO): NO